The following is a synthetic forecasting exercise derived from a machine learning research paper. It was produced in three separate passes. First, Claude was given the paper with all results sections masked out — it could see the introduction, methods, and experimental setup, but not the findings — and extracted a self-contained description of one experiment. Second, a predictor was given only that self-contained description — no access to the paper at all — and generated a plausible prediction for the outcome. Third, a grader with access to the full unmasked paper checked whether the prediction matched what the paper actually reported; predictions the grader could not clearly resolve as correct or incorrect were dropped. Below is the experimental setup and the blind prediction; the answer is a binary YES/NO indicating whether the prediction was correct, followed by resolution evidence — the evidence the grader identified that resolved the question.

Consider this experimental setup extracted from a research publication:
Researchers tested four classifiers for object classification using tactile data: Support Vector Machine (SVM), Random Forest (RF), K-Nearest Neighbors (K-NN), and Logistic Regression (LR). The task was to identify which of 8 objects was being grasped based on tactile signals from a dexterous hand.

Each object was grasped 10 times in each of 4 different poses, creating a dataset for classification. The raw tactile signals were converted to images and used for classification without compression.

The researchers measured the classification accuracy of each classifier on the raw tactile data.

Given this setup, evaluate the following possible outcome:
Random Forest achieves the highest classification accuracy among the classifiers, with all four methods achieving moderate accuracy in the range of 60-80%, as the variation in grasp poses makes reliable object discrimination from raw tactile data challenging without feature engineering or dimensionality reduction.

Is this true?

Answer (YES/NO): NO